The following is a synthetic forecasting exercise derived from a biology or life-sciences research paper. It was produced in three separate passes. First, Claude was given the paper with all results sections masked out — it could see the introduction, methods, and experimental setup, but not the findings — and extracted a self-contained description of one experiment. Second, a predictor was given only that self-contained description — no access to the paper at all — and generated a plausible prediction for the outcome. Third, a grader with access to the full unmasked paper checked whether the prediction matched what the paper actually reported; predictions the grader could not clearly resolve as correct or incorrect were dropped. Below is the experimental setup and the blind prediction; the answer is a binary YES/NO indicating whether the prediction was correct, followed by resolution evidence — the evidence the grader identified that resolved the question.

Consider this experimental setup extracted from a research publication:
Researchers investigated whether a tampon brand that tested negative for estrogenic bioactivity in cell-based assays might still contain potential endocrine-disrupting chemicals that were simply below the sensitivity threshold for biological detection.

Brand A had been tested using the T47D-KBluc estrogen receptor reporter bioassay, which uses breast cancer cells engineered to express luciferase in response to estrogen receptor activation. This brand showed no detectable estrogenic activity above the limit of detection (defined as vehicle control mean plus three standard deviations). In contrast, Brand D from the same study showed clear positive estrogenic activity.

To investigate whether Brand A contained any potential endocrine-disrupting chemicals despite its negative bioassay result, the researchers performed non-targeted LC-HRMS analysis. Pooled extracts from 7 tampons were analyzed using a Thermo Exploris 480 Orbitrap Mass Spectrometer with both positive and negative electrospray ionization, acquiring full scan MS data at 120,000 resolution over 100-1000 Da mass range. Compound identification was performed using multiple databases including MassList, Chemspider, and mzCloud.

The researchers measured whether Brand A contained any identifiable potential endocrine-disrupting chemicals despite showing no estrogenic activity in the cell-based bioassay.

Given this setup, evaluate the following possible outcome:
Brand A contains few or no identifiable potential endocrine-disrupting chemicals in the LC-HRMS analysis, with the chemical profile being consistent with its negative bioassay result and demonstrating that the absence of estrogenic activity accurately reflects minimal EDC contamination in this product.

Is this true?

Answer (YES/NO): YES